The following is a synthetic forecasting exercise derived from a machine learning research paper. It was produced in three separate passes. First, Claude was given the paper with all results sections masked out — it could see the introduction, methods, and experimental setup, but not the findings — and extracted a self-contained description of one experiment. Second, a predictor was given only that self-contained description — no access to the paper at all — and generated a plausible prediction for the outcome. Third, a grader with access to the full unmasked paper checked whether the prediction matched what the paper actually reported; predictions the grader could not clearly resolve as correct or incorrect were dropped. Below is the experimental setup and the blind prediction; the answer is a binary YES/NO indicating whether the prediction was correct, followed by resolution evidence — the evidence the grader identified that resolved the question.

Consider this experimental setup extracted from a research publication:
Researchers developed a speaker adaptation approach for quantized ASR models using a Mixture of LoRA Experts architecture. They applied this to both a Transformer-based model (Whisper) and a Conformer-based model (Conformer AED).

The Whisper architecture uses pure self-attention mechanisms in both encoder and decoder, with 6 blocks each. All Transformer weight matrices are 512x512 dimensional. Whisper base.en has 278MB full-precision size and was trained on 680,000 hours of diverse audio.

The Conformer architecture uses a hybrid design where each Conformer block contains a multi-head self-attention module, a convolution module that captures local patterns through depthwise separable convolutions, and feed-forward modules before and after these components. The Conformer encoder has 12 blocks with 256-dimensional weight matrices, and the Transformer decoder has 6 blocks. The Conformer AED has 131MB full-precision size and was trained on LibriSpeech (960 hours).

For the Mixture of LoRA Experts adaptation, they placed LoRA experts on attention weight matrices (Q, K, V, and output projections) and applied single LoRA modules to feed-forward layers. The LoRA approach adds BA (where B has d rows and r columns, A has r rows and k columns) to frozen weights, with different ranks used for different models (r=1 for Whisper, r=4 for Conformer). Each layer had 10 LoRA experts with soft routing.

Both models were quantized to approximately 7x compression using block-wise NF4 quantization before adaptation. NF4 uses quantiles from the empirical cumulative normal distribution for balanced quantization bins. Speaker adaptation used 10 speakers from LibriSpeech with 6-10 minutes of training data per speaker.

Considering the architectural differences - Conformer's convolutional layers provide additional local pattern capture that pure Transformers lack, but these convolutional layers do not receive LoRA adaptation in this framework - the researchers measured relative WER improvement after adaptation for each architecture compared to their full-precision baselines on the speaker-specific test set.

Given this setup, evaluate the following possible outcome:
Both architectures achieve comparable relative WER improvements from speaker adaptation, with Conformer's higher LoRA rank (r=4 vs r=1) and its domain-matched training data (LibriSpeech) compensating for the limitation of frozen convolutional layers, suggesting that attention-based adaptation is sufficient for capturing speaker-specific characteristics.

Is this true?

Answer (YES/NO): YES